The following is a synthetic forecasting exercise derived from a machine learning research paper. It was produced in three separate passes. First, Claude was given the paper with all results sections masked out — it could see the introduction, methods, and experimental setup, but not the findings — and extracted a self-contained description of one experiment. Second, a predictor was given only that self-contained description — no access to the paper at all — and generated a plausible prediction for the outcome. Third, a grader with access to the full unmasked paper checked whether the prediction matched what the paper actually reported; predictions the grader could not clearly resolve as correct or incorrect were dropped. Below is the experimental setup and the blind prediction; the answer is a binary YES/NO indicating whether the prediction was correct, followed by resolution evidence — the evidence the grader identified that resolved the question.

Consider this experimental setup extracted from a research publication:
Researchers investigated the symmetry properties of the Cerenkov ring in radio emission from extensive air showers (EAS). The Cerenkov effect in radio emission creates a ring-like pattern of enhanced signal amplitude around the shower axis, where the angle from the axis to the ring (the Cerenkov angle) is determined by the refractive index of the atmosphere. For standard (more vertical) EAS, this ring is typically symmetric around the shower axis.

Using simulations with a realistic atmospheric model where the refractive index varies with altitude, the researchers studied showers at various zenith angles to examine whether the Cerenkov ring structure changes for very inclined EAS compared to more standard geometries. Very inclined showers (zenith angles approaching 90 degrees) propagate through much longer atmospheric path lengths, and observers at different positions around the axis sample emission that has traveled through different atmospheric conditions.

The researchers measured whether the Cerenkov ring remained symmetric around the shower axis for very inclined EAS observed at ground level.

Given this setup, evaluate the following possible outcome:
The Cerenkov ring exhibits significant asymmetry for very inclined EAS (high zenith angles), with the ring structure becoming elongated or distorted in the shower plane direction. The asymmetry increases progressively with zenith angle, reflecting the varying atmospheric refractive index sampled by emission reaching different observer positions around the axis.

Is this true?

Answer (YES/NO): YES